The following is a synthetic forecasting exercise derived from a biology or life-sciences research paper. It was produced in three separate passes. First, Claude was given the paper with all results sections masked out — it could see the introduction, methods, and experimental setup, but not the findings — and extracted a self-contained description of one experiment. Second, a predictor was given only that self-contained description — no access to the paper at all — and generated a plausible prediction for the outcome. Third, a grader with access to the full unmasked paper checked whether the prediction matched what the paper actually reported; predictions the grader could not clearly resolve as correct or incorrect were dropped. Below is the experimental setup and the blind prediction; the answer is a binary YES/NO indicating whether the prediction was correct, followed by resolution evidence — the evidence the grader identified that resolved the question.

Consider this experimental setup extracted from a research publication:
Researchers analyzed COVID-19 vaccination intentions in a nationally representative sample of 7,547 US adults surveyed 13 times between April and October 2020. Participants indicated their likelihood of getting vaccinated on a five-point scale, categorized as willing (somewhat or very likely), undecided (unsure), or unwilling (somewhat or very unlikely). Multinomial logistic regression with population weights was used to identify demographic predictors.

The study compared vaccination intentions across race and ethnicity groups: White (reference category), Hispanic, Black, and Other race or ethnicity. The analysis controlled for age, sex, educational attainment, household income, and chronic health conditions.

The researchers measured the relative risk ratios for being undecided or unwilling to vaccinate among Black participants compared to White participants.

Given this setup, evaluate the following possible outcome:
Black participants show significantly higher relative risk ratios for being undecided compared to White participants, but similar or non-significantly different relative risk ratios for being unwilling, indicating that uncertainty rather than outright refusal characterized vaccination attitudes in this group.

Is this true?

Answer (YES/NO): NO